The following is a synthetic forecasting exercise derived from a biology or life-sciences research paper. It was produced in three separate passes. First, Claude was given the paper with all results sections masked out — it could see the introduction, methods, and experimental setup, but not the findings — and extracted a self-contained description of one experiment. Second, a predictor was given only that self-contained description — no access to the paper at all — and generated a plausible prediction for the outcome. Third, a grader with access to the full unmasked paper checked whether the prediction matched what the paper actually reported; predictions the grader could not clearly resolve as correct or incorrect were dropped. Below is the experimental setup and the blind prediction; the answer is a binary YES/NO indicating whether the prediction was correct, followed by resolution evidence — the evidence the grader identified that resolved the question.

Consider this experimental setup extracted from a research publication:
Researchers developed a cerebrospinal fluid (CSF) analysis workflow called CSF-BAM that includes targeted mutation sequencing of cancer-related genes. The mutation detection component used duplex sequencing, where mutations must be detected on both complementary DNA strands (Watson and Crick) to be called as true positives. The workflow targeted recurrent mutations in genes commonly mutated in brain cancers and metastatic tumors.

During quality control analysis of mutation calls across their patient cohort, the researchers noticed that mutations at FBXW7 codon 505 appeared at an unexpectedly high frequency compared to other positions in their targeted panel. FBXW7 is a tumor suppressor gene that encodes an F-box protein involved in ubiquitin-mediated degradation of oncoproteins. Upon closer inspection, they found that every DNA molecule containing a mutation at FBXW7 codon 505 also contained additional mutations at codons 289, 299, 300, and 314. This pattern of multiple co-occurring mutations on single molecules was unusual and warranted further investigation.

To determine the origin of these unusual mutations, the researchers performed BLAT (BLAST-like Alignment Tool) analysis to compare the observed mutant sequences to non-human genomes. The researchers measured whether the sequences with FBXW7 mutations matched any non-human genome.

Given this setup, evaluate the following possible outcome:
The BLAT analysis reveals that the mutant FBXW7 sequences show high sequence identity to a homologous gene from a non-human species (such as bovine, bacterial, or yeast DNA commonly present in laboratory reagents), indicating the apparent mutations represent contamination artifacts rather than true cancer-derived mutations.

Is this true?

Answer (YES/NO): YES